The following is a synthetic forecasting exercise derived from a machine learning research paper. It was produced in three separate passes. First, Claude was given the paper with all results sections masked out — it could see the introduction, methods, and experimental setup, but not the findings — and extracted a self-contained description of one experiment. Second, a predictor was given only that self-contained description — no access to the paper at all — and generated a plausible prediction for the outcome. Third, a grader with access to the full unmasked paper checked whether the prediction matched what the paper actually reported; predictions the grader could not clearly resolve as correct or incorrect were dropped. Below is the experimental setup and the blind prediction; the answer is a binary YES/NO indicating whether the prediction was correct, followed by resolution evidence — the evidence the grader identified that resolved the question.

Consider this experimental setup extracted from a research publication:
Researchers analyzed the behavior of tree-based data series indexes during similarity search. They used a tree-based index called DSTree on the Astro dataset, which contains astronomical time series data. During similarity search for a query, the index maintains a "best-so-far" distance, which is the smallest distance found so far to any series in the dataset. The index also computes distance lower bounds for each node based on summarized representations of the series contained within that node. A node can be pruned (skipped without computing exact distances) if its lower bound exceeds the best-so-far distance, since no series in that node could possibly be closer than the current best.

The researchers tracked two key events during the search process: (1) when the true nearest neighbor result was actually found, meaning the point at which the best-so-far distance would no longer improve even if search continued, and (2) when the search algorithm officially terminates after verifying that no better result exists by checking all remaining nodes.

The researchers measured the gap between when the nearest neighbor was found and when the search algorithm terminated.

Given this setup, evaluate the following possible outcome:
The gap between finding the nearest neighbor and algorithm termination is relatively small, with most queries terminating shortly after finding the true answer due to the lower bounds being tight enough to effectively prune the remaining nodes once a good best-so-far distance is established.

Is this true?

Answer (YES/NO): NO